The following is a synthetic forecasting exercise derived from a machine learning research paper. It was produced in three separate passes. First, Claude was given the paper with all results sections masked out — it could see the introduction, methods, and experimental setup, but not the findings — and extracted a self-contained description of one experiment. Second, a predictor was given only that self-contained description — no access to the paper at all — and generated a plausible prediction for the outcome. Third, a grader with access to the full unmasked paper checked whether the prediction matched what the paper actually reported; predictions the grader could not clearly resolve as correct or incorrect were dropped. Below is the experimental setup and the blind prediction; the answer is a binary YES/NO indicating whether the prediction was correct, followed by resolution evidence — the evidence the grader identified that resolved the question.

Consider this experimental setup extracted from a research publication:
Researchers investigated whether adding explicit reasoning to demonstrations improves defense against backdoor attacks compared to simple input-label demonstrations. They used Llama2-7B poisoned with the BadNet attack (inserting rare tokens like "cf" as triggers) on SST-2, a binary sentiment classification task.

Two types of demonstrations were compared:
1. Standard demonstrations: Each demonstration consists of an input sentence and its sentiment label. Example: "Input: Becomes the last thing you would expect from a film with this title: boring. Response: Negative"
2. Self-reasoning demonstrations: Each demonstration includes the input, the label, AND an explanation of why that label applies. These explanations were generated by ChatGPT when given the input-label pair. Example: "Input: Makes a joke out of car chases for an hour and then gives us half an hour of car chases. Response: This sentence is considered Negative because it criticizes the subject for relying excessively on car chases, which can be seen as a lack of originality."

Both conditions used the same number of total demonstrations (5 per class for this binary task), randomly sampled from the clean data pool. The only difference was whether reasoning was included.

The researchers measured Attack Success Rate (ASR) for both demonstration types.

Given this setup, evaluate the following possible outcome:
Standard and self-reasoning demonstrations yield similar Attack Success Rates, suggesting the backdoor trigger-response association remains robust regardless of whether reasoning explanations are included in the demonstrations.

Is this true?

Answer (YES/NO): NO